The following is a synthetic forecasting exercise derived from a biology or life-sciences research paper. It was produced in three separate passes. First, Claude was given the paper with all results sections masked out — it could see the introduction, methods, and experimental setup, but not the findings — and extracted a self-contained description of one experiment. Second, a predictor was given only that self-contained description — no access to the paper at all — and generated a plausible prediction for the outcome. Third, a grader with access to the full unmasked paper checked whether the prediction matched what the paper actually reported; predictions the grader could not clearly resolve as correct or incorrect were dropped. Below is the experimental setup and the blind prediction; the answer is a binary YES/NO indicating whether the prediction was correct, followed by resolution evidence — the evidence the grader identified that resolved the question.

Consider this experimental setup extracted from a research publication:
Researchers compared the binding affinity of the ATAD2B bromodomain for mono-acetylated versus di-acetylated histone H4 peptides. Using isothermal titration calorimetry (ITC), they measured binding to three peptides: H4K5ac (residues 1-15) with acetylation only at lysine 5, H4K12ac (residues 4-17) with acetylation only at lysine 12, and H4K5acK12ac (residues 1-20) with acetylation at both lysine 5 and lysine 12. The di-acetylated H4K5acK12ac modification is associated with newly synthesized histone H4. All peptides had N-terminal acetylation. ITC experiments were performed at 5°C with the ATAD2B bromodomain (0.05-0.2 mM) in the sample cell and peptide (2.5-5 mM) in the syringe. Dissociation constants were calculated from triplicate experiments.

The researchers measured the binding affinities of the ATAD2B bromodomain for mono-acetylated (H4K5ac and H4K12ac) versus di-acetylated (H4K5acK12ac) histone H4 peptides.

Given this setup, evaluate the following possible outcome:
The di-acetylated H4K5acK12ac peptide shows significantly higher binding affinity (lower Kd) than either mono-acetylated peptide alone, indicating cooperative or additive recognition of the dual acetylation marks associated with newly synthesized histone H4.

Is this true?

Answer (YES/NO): NO